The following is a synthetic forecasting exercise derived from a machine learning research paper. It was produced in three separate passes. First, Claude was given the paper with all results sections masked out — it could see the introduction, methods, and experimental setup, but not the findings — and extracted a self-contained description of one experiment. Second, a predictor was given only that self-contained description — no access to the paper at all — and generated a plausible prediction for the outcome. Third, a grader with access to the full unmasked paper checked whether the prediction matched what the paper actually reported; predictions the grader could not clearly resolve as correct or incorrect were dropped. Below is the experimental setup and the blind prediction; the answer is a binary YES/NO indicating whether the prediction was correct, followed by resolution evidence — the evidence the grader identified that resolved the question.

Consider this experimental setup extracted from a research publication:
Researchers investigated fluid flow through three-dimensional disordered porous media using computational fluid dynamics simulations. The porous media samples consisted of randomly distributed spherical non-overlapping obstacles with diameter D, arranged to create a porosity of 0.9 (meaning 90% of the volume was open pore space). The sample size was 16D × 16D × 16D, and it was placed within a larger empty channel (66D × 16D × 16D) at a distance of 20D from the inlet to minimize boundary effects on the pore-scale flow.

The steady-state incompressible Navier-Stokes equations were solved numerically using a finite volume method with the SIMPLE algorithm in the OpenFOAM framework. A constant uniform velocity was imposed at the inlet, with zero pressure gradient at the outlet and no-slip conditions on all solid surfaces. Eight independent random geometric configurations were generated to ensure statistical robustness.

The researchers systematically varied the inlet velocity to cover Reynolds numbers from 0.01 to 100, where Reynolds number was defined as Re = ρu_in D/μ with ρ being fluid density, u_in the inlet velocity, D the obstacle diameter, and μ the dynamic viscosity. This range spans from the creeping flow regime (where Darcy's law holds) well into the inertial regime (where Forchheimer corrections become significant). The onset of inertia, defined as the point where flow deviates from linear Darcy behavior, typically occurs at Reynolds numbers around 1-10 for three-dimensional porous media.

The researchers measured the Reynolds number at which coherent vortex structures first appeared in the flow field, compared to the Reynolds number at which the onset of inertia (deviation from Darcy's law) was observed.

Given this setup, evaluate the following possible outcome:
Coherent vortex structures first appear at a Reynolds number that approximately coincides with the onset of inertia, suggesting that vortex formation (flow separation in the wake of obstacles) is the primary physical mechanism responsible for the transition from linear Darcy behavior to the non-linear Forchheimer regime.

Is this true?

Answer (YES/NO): NO